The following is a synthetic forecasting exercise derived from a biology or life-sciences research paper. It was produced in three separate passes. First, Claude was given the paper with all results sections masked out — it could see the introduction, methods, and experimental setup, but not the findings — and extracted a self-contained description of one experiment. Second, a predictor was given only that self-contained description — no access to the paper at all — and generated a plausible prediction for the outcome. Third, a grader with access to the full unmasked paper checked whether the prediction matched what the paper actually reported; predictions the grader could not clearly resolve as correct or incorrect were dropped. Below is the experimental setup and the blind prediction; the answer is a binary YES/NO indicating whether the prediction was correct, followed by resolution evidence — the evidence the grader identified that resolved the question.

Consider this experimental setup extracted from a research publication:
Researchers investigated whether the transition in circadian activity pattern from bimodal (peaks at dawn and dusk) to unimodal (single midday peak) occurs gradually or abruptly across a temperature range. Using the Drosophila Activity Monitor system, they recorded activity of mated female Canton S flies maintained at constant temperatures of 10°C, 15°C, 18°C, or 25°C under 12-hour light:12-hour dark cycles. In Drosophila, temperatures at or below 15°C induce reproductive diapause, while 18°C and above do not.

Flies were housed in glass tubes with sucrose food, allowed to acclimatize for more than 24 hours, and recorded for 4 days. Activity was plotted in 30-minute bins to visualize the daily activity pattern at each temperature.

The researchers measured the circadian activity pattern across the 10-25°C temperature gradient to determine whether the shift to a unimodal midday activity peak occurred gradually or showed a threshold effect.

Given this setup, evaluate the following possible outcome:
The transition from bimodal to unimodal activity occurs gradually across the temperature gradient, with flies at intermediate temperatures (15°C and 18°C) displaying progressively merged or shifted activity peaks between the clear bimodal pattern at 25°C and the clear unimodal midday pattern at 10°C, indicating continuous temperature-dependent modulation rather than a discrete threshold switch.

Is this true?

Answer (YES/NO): NO